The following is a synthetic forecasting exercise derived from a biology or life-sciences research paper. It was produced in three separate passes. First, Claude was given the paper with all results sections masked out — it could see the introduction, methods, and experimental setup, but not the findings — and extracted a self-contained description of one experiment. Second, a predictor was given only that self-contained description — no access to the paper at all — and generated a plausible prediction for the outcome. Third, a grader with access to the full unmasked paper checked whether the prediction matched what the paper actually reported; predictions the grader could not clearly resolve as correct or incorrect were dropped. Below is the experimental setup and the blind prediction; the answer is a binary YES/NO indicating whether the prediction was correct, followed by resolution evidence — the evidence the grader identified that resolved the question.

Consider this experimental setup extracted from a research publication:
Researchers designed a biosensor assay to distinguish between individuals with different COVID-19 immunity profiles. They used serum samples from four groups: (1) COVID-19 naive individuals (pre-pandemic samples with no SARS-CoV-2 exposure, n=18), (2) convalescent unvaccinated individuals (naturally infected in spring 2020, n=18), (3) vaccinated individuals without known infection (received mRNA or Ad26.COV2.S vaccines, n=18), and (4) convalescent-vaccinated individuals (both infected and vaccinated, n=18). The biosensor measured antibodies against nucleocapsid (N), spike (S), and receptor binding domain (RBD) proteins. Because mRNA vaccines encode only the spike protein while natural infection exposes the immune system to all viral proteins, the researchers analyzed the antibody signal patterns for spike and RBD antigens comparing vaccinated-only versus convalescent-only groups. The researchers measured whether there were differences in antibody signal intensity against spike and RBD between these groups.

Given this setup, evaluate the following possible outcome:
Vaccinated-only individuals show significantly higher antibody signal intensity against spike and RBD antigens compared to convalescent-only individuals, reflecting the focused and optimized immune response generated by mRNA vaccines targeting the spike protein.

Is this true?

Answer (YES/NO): NO